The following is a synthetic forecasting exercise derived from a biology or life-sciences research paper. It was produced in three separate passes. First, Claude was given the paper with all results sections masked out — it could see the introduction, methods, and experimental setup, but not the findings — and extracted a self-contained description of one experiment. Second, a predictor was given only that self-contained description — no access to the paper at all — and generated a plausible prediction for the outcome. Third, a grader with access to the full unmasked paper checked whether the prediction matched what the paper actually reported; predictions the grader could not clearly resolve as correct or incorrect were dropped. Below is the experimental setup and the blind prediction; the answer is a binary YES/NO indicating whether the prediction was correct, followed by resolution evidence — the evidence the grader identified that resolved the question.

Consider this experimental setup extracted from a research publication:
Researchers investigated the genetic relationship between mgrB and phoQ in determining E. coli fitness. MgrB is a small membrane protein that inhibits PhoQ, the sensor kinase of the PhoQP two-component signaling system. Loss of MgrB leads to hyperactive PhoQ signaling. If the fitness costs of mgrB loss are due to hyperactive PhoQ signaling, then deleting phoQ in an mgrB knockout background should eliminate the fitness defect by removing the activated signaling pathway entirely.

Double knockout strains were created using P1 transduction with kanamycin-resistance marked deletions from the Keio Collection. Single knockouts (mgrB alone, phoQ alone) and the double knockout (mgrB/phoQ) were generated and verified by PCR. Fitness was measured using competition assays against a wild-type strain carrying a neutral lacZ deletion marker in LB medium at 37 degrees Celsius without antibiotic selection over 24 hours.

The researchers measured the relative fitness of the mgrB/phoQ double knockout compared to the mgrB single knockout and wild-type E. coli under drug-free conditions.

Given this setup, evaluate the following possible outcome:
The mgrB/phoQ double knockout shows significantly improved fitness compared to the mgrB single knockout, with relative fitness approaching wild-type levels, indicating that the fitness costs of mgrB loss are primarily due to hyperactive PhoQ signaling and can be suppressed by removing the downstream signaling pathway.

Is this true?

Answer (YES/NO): YES